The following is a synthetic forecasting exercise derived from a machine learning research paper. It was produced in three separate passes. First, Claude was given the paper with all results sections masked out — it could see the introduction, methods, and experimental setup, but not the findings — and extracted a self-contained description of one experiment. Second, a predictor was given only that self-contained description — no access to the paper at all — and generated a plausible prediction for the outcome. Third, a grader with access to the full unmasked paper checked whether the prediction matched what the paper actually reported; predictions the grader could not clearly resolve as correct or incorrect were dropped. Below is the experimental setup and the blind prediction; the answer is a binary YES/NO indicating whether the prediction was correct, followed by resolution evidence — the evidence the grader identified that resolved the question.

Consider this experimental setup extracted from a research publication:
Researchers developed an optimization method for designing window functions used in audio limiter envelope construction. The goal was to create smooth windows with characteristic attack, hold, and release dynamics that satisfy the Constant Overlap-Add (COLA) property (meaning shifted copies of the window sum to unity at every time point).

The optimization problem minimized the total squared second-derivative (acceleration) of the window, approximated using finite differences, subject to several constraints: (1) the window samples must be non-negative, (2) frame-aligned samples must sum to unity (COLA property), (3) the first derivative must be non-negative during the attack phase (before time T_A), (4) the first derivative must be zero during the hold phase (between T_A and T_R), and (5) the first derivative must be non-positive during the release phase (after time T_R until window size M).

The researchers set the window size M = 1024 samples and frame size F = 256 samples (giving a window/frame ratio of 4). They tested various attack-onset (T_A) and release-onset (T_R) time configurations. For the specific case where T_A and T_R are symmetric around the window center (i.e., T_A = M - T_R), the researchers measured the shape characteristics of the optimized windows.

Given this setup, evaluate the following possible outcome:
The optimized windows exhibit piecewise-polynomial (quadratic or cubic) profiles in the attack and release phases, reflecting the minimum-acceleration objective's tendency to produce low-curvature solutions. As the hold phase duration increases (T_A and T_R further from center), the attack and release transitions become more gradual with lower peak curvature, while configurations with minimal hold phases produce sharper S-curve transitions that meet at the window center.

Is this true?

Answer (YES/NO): NO